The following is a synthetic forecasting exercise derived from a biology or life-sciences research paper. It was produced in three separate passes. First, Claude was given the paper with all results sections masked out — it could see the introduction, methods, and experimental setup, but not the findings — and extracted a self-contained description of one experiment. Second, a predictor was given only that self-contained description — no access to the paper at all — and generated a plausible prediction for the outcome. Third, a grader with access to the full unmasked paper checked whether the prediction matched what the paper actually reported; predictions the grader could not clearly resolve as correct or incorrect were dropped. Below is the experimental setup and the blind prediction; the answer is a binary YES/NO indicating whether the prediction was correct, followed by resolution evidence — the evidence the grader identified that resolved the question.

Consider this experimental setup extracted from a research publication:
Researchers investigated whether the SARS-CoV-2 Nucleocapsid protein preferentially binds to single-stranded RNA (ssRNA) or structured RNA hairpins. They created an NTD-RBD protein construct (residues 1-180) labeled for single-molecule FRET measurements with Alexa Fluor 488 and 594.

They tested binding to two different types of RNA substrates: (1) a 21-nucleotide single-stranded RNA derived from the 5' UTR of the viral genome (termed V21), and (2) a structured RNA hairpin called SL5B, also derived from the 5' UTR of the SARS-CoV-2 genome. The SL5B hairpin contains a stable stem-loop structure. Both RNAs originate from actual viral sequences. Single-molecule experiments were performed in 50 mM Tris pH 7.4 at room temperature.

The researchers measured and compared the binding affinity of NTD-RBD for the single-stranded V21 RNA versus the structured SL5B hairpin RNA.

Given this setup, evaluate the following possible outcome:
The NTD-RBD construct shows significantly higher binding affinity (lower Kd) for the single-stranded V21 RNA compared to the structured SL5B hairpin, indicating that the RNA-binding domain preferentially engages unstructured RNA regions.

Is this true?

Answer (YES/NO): YES